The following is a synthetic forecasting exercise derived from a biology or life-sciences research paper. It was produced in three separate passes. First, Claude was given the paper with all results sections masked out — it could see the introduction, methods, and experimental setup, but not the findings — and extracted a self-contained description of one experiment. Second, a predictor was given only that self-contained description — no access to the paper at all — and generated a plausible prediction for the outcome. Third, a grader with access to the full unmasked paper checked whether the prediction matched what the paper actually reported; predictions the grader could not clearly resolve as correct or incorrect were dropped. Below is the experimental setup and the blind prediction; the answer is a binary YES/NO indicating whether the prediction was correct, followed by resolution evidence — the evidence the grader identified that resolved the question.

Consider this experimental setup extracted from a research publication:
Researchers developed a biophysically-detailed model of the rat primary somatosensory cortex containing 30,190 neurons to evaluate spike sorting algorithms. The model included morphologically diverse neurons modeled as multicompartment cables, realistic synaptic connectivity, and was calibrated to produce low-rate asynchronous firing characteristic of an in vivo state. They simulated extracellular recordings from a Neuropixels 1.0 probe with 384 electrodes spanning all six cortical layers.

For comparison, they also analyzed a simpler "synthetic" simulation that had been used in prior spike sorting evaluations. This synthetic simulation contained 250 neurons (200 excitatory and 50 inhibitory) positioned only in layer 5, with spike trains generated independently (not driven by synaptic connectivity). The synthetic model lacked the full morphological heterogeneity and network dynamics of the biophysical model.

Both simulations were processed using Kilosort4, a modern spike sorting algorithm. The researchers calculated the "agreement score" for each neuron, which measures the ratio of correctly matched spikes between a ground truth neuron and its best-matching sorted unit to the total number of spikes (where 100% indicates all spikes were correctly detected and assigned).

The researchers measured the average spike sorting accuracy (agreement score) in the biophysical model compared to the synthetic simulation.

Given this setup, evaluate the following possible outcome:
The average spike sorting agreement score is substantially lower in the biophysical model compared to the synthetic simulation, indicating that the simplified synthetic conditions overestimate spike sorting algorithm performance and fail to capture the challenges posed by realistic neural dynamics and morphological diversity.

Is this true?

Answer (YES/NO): YES